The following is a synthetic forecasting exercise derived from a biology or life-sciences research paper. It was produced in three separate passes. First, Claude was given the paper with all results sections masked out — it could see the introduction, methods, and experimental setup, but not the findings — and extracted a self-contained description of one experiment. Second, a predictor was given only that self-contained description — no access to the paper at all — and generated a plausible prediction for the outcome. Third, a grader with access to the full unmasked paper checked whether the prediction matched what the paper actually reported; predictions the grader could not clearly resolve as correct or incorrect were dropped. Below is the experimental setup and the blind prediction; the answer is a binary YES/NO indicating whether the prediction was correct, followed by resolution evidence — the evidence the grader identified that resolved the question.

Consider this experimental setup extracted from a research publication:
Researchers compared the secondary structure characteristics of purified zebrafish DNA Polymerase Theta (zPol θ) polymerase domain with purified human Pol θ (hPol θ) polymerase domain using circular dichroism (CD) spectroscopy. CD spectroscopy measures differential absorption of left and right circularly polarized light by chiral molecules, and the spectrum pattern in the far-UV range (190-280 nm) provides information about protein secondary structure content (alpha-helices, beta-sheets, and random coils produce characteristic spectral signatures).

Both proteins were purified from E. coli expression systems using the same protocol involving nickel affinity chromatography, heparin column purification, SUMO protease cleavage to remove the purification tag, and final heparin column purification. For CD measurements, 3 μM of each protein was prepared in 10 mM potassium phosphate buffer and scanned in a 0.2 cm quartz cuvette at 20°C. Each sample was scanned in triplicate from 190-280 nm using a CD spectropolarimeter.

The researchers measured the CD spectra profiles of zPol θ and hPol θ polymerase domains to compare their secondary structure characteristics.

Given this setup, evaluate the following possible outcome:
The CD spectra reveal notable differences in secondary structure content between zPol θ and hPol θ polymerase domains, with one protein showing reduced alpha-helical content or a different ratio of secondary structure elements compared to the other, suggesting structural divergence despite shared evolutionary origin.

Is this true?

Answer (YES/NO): NO